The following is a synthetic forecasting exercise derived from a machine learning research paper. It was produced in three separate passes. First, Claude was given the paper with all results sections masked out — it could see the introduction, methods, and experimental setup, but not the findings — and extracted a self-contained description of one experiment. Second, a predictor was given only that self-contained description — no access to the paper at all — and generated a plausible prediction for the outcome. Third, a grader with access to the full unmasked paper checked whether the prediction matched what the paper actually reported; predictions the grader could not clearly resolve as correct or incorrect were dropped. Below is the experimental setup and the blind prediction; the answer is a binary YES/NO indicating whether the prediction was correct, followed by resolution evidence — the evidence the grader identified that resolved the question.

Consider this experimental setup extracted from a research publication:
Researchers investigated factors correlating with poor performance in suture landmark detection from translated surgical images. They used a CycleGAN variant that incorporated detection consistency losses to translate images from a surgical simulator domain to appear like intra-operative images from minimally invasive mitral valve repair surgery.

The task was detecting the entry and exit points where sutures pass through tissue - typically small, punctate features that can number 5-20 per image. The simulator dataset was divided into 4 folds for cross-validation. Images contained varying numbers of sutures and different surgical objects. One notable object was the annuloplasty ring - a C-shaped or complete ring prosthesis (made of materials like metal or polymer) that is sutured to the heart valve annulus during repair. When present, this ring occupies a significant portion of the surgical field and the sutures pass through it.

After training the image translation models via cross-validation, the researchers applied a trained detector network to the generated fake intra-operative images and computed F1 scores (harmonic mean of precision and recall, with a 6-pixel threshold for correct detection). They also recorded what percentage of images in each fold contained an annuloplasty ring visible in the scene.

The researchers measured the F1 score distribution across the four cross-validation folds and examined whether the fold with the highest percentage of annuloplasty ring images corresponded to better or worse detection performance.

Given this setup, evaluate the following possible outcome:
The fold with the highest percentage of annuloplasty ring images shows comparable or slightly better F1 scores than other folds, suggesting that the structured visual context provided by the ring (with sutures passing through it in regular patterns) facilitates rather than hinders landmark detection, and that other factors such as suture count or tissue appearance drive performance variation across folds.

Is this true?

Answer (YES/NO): NO